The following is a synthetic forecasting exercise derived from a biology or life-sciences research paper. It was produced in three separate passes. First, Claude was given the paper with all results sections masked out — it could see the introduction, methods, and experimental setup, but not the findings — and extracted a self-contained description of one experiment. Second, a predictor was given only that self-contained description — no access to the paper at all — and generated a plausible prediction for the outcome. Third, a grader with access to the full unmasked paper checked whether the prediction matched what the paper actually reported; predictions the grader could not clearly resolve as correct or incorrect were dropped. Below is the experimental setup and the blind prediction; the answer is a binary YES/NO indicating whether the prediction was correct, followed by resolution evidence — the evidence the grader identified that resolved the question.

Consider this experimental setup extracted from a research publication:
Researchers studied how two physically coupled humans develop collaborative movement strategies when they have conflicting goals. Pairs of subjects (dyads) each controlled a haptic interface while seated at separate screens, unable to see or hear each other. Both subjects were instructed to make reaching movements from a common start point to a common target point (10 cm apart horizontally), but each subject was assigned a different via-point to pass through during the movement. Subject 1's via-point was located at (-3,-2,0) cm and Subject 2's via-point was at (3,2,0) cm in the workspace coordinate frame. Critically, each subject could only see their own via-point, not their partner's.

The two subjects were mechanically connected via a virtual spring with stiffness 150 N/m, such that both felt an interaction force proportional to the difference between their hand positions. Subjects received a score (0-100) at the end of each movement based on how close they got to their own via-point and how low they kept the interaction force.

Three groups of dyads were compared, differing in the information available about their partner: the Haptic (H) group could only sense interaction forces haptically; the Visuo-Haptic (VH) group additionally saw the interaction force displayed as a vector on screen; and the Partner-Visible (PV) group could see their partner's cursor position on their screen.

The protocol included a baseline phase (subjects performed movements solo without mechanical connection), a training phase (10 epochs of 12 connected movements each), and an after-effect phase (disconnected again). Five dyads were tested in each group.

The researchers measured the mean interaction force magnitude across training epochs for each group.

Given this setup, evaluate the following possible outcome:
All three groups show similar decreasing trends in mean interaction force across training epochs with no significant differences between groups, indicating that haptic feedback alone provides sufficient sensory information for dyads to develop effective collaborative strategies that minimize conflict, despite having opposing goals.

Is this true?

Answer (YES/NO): NO